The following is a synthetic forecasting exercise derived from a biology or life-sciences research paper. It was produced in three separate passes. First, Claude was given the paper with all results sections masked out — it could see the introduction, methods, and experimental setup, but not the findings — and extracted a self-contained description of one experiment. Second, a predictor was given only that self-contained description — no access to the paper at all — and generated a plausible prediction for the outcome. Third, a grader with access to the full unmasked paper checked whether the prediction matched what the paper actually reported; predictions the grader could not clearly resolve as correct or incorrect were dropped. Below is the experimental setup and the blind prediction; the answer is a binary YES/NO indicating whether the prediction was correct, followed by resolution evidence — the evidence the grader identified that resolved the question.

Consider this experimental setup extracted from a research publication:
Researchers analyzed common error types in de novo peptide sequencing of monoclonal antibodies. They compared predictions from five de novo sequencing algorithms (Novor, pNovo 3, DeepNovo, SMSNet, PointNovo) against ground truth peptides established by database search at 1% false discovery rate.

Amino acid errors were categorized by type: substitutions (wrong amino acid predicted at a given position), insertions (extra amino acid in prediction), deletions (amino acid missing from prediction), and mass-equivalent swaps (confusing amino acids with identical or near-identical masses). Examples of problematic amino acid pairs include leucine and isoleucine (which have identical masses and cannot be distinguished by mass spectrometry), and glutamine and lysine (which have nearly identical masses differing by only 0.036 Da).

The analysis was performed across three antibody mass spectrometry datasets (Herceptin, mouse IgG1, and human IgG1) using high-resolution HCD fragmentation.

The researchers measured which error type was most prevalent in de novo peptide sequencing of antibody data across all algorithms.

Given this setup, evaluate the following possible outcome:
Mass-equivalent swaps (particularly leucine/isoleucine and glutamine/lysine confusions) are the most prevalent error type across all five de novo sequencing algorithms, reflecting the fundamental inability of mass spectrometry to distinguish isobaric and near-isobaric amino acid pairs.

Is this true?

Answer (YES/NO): NO